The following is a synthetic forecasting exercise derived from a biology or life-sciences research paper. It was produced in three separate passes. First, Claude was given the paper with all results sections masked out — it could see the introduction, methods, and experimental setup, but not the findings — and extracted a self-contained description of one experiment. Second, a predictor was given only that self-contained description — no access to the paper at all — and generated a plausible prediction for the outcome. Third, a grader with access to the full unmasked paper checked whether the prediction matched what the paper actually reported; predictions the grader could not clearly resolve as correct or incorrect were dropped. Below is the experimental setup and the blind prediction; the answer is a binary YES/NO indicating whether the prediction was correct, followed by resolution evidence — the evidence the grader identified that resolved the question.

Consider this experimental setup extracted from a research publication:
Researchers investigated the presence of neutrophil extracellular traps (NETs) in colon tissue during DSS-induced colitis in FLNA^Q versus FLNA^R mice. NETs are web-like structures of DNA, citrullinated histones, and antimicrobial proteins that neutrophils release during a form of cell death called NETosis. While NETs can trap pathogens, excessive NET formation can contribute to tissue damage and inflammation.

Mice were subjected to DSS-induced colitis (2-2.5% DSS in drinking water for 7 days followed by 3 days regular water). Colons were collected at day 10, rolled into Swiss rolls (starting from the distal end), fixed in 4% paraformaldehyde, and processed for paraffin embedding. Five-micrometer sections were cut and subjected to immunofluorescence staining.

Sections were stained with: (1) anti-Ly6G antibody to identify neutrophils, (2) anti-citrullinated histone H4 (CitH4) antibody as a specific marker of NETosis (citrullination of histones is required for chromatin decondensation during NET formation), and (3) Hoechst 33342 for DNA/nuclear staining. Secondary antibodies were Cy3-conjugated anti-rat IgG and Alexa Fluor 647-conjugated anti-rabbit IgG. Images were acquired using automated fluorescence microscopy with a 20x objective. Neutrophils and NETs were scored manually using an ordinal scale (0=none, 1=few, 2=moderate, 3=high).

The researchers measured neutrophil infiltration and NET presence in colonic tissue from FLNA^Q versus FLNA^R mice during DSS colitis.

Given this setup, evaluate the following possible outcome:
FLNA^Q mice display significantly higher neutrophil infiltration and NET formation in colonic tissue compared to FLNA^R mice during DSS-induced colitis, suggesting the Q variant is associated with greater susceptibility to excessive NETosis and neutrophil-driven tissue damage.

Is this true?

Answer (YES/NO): YES